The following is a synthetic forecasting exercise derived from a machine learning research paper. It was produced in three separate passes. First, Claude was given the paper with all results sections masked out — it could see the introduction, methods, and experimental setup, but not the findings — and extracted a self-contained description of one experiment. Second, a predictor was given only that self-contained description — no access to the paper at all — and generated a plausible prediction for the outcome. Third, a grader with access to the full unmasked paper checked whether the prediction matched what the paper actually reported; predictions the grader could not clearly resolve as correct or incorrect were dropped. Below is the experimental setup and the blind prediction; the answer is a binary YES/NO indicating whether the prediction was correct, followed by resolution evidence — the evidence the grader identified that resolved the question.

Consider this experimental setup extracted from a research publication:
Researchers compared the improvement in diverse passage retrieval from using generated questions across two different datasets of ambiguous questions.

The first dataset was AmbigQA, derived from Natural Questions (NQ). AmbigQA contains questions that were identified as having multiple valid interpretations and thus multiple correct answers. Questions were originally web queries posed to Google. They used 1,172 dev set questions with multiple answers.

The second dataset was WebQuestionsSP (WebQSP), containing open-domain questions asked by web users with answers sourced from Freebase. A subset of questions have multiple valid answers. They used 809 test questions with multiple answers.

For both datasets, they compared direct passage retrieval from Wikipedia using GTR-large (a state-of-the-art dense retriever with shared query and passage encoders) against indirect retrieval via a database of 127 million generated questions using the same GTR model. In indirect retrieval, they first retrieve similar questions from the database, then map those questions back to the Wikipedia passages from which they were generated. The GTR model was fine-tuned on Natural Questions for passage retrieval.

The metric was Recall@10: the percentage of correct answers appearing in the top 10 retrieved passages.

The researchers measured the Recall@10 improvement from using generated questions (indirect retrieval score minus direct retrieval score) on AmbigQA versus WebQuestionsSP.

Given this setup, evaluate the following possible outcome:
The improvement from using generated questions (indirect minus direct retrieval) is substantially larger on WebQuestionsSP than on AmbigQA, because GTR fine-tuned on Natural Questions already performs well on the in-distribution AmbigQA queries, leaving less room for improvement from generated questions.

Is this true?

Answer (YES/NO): YES